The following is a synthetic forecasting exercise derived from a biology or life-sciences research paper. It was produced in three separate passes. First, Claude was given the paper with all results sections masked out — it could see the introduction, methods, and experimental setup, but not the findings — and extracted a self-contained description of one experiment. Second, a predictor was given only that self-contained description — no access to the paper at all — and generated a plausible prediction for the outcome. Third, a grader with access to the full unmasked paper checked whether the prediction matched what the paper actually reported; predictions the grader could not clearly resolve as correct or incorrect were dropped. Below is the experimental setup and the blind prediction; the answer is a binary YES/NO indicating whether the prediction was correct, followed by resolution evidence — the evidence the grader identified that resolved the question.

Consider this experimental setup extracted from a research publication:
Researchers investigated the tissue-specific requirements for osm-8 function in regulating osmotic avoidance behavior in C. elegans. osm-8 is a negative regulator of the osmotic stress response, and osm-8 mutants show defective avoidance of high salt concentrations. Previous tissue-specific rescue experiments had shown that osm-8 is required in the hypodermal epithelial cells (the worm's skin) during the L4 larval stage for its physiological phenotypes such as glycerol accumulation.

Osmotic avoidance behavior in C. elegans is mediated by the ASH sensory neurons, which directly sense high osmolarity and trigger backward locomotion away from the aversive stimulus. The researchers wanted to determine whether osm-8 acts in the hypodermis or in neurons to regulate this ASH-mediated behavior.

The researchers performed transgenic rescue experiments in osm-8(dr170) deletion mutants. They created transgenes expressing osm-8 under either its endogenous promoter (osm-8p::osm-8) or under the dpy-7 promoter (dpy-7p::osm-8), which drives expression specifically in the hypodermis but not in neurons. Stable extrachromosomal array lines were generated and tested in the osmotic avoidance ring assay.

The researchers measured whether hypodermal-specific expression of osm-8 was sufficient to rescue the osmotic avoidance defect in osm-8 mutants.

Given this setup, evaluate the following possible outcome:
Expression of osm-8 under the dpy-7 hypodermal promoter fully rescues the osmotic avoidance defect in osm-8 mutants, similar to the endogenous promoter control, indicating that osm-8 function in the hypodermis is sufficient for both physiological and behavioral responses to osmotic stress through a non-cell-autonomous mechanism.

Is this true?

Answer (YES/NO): YES